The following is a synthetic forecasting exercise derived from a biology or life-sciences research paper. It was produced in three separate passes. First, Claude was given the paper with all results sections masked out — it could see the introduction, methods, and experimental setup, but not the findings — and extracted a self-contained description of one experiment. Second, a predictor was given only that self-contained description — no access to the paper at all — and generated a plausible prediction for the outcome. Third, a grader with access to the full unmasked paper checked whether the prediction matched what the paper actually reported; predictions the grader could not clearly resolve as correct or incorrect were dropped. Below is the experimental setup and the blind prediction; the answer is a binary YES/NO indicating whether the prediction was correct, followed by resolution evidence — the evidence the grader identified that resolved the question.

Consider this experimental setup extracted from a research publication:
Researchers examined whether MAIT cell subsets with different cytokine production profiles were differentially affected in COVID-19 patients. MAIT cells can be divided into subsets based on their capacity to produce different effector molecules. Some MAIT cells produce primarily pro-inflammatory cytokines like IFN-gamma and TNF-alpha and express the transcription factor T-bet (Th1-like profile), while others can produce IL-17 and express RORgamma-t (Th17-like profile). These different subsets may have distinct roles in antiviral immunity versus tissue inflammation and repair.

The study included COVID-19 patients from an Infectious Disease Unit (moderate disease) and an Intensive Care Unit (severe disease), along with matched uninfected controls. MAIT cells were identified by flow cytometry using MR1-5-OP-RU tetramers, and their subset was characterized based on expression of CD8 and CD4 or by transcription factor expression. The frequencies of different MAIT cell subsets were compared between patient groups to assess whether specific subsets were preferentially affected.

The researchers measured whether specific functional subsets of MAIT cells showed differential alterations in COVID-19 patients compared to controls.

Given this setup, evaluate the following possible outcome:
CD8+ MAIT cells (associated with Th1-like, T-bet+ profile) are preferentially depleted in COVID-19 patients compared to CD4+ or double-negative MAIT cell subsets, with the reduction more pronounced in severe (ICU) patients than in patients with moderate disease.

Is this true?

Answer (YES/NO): NO